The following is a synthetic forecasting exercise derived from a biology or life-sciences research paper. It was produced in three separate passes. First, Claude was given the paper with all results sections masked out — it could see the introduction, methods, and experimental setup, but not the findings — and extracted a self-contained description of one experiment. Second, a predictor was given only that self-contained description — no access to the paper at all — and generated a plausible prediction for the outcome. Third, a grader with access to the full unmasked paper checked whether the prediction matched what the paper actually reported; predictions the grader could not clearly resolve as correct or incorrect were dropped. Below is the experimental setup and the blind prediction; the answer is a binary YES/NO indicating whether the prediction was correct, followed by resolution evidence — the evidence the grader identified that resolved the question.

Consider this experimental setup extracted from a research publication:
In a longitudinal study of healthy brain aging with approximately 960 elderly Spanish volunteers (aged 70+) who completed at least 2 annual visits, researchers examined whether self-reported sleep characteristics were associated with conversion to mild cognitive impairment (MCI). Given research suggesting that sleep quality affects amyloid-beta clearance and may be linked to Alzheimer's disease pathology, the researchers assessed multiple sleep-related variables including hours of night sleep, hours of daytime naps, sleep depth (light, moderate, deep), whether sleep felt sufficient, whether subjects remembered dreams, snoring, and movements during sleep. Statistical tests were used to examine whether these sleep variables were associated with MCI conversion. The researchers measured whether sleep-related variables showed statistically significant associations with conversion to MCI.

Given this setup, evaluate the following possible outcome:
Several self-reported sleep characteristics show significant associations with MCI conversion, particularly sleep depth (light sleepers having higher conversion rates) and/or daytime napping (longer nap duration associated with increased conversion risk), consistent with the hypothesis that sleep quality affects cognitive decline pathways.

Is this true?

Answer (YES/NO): NO